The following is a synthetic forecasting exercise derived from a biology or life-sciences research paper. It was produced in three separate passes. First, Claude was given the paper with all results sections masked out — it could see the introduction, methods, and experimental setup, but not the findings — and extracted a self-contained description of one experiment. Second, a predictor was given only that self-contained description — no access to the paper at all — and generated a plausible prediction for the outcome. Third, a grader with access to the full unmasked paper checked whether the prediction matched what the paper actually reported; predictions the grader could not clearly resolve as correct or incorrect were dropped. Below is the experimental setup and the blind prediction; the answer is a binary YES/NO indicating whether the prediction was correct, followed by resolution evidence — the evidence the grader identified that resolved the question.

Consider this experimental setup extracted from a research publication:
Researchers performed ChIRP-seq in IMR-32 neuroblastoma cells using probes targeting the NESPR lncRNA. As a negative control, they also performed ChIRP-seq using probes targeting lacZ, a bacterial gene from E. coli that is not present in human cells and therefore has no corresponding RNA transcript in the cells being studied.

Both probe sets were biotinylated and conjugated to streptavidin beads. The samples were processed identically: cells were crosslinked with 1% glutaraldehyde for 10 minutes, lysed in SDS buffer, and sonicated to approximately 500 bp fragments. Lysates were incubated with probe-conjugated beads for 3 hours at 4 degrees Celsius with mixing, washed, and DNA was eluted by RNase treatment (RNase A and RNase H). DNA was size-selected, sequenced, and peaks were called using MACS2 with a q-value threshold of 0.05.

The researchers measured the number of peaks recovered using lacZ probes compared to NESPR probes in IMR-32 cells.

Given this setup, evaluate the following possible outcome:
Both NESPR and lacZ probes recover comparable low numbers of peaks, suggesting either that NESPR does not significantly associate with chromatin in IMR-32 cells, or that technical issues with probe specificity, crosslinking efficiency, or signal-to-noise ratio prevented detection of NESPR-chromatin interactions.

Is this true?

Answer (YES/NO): NO